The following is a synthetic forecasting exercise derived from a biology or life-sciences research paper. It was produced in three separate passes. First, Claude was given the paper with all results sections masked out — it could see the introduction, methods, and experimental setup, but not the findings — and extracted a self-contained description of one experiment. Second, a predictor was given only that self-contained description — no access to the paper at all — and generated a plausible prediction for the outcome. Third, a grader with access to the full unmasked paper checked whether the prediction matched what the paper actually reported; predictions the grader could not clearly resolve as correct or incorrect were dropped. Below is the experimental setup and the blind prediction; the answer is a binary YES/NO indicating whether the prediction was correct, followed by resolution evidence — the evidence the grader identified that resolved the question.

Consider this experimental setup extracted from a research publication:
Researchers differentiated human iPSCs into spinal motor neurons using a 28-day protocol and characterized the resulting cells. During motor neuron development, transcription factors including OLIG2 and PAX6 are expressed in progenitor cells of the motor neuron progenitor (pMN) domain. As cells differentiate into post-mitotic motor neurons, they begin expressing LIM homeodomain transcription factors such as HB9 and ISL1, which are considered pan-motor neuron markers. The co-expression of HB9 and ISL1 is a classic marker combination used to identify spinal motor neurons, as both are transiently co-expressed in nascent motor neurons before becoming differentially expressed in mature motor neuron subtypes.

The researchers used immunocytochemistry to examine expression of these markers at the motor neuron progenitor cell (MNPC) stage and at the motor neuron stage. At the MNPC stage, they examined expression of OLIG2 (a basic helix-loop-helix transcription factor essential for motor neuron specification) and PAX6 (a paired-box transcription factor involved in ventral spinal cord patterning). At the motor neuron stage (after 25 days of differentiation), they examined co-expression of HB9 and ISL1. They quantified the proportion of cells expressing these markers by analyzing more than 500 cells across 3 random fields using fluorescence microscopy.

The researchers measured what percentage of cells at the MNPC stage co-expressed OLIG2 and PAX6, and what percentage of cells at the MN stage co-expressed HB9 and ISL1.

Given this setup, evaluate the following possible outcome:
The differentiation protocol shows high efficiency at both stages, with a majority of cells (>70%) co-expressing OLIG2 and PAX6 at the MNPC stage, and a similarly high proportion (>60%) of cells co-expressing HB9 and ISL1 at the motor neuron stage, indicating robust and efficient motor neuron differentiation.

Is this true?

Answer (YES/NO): YES